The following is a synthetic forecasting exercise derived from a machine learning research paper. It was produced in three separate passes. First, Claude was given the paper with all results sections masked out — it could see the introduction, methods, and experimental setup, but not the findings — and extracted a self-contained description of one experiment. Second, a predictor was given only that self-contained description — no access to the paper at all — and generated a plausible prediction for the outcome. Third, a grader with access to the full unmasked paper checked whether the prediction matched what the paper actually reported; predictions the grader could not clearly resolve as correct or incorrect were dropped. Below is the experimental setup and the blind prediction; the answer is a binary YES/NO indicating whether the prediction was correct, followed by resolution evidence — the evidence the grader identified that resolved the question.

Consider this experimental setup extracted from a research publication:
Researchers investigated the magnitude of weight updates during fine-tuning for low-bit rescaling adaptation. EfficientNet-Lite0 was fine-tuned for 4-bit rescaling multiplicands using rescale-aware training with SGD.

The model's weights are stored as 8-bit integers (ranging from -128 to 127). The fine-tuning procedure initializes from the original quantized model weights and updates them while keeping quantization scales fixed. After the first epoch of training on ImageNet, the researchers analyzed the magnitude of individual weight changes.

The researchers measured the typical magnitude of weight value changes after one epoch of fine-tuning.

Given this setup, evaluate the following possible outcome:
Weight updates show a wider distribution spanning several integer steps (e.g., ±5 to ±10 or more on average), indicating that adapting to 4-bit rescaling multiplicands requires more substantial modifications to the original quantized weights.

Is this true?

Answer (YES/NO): NO